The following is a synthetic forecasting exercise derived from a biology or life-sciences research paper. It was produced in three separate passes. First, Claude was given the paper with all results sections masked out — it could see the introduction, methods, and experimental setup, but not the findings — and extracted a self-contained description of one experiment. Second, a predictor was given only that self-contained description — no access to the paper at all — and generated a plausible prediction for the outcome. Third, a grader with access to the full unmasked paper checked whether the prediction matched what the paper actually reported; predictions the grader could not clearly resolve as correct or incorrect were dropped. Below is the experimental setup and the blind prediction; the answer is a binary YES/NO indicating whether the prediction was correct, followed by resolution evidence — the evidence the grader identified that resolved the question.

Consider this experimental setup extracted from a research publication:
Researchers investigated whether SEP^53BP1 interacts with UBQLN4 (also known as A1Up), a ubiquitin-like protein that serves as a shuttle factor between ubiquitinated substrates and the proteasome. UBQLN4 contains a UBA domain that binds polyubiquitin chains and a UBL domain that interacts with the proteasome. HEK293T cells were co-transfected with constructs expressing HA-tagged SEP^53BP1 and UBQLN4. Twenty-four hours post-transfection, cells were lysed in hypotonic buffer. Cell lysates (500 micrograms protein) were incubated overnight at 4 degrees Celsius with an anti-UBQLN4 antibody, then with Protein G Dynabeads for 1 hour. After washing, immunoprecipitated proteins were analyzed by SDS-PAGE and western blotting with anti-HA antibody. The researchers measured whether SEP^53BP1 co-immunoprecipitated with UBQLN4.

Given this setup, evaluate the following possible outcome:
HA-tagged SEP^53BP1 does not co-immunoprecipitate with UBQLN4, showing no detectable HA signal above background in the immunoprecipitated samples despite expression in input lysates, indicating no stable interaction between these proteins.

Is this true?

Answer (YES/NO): NO